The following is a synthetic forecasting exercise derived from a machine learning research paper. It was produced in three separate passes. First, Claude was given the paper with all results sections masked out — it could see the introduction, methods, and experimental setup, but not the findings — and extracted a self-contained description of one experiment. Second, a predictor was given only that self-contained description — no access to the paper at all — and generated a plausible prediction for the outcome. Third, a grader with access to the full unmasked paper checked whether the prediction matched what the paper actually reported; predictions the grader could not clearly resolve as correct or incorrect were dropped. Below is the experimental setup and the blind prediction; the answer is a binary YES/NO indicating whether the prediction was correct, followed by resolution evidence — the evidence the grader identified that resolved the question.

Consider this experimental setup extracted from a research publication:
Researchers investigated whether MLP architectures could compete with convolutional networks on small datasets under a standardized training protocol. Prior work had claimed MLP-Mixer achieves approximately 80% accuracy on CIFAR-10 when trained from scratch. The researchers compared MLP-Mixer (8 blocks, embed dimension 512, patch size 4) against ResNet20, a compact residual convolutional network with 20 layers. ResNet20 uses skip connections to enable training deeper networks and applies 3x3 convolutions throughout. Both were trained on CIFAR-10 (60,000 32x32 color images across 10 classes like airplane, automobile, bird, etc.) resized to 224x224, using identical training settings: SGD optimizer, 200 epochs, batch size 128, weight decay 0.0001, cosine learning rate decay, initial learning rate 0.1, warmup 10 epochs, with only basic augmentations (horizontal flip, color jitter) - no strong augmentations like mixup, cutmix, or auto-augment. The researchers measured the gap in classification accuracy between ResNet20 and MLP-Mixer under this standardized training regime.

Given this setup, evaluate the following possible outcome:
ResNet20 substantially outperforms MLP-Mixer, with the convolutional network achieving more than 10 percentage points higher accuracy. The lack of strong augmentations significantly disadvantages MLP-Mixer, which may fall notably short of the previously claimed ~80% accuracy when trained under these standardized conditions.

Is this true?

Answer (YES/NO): NO